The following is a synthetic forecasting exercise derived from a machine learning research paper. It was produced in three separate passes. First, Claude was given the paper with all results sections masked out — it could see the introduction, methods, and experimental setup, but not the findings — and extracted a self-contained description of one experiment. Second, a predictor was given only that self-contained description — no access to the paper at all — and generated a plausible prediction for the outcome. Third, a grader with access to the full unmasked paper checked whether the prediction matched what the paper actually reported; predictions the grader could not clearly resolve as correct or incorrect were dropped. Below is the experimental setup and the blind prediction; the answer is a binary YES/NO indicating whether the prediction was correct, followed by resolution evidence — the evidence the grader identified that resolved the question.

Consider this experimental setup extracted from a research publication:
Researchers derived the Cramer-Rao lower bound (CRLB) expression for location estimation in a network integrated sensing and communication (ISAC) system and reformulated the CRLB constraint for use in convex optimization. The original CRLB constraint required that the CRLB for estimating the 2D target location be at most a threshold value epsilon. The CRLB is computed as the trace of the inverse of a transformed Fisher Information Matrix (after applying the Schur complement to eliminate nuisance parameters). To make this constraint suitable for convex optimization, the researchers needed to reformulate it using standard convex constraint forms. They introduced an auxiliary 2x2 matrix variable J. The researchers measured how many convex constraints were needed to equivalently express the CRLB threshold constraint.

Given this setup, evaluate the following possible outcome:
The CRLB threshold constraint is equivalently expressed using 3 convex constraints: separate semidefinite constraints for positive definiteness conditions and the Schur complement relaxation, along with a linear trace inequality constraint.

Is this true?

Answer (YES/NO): NO